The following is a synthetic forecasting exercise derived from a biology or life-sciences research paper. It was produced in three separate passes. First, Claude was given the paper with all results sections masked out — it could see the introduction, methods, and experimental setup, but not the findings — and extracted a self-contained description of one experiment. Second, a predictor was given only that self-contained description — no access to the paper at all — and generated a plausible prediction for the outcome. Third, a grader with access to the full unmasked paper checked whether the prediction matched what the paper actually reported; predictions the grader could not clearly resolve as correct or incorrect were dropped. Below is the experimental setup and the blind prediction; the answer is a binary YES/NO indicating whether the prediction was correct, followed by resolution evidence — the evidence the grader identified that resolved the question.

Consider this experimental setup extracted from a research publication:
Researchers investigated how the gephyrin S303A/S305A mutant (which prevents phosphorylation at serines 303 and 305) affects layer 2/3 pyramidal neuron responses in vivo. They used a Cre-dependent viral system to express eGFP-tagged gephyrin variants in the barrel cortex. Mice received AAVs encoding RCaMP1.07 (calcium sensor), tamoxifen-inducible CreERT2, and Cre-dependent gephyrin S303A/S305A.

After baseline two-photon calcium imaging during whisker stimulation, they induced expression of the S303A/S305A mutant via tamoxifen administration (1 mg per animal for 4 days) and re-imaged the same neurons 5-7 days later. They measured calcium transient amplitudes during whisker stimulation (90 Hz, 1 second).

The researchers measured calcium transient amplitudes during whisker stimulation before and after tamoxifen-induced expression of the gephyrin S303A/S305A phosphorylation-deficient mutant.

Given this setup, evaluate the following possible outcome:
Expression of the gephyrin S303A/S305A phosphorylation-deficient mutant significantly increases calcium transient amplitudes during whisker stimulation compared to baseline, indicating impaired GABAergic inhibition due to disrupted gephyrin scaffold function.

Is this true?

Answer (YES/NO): NO